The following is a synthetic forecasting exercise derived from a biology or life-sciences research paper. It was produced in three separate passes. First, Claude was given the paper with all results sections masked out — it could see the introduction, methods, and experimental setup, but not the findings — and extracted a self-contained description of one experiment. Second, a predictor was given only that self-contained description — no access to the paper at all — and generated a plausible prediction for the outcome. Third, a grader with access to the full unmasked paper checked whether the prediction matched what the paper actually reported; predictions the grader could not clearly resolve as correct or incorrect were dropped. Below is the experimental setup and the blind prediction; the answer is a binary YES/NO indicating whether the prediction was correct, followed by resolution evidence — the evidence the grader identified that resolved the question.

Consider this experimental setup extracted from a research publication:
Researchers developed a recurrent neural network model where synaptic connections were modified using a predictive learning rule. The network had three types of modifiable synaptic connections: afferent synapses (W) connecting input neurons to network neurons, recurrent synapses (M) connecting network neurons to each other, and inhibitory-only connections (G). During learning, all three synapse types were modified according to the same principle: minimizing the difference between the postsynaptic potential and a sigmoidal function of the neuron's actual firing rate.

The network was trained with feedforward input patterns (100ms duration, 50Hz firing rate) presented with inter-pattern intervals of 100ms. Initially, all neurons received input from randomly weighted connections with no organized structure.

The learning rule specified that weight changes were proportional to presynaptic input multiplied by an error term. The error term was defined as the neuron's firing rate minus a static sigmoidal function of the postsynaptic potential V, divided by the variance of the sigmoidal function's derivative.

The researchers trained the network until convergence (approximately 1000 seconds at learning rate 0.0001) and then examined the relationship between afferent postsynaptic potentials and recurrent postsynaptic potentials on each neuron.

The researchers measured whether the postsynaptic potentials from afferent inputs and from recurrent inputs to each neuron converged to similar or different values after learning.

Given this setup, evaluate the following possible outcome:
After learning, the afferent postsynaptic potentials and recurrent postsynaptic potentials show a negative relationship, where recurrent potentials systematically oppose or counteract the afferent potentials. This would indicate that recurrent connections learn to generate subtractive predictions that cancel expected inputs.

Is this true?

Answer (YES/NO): NO